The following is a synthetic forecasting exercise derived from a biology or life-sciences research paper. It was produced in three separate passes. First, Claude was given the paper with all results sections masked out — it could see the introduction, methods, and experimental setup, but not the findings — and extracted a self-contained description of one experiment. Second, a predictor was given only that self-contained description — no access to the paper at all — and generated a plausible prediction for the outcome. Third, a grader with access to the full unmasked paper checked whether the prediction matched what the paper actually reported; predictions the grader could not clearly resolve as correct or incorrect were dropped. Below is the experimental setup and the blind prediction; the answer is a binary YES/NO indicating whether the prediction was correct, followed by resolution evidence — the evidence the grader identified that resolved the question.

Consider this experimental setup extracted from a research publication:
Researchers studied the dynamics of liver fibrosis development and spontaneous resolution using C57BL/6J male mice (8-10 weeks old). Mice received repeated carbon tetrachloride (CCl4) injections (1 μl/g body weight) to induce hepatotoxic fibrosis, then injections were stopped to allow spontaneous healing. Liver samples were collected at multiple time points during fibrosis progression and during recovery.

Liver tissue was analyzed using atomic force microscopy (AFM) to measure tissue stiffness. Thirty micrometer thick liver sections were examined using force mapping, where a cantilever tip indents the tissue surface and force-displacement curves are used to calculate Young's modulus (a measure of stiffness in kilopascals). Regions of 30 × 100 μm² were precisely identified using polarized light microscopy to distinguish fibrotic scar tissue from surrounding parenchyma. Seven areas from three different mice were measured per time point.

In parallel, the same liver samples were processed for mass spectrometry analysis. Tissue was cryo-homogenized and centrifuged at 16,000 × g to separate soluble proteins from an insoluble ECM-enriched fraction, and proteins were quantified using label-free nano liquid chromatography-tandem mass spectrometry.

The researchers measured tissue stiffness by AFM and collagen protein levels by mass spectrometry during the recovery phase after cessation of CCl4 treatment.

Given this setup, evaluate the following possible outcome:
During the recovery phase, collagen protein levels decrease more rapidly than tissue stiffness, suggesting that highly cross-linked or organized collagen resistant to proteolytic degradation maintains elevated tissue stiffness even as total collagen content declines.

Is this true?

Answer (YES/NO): NO